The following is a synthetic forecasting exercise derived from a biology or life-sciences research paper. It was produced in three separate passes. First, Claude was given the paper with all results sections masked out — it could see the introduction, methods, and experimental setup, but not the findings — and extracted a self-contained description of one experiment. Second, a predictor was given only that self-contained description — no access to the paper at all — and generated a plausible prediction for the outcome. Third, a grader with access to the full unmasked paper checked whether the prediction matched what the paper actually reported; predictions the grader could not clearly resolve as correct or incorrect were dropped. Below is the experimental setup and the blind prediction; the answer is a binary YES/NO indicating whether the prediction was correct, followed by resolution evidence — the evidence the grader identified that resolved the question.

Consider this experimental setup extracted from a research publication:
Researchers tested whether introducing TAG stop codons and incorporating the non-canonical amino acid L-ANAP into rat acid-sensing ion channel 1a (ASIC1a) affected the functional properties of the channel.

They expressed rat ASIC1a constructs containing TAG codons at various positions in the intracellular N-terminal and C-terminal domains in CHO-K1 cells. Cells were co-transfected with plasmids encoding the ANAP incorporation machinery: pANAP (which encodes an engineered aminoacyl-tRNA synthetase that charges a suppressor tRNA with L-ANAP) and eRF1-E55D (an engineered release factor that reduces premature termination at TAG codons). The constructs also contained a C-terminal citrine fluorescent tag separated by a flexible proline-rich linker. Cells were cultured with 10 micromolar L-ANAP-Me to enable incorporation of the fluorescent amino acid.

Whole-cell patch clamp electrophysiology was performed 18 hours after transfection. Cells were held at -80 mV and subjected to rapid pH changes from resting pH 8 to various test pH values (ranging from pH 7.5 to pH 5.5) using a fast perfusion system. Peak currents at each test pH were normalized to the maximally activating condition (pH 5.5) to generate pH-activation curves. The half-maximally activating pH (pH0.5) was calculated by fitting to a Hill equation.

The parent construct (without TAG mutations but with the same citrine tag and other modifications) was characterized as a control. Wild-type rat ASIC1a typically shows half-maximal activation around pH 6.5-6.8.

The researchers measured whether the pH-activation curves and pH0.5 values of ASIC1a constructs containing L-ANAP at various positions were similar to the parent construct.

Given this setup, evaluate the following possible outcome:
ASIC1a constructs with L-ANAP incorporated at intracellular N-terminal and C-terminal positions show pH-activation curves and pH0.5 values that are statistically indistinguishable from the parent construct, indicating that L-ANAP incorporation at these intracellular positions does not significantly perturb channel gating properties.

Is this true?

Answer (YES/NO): NO